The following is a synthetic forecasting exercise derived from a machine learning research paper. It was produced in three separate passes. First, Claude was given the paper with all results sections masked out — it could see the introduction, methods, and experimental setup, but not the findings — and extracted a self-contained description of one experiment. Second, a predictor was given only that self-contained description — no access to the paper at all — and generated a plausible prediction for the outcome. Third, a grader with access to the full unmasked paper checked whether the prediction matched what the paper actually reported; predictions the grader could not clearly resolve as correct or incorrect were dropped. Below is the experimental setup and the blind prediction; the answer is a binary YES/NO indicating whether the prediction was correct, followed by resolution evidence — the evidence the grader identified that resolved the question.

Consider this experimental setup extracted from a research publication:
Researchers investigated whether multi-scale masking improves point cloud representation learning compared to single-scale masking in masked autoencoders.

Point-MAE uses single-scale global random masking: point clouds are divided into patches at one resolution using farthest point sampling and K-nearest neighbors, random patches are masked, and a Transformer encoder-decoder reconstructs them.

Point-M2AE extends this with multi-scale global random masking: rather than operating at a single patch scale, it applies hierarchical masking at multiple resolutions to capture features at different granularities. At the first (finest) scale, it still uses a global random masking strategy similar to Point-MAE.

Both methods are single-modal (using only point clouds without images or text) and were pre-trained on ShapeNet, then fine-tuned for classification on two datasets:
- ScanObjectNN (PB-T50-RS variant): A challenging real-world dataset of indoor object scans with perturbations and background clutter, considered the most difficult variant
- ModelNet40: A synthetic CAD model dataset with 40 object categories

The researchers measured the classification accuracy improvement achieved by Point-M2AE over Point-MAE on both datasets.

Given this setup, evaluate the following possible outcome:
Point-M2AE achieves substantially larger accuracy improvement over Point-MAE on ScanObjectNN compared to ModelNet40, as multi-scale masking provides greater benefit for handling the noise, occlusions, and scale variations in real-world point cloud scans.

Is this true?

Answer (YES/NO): YES